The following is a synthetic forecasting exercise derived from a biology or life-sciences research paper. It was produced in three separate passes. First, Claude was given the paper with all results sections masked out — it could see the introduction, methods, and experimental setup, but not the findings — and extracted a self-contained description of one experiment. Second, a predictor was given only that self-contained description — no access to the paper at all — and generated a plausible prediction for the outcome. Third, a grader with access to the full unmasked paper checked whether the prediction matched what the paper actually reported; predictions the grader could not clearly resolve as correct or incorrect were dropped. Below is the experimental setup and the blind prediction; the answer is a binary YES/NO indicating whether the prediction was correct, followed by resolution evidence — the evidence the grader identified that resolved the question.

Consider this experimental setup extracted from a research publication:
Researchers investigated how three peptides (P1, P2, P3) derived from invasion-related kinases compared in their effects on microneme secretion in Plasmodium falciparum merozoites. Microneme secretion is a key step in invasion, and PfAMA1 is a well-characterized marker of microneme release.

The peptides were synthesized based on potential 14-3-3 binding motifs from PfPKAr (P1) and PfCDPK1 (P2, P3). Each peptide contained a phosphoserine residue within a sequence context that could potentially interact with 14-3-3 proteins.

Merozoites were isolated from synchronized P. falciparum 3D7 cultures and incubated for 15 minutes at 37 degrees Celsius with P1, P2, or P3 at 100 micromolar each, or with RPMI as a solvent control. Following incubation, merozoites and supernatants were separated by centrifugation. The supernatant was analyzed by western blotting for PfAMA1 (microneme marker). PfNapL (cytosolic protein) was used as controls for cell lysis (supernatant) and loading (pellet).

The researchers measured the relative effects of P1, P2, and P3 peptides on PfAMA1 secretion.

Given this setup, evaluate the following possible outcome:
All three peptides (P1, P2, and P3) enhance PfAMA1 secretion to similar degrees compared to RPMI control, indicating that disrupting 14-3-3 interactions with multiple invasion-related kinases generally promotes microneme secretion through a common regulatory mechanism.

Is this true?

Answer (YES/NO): NO